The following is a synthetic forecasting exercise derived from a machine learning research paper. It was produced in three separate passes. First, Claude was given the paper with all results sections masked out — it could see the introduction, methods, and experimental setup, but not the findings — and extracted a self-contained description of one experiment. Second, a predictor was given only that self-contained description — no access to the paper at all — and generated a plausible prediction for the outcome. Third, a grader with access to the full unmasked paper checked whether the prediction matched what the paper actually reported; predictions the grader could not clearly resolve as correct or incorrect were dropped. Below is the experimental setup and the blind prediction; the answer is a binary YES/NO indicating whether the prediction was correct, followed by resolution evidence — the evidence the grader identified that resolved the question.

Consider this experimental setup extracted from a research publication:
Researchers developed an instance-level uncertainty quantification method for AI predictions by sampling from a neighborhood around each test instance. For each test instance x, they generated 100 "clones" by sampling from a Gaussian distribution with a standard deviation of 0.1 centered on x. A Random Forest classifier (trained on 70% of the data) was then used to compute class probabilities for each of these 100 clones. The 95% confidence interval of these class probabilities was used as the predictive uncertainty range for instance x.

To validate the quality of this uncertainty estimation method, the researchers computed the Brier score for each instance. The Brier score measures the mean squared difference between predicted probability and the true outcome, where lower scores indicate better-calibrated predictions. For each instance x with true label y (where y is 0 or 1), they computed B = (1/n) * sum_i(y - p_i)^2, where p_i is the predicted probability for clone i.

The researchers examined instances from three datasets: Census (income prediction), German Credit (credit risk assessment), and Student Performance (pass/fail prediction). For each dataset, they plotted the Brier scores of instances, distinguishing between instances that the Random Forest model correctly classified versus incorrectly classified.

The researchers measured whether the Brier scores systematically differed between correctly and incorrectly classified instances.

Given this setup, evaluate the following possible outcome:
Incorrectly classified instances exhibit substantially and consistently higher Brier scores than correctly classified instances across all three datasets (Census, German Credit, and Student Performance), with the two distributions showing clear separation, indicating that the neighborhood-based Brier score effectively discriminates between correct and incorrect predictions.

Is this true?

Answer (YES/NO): YES